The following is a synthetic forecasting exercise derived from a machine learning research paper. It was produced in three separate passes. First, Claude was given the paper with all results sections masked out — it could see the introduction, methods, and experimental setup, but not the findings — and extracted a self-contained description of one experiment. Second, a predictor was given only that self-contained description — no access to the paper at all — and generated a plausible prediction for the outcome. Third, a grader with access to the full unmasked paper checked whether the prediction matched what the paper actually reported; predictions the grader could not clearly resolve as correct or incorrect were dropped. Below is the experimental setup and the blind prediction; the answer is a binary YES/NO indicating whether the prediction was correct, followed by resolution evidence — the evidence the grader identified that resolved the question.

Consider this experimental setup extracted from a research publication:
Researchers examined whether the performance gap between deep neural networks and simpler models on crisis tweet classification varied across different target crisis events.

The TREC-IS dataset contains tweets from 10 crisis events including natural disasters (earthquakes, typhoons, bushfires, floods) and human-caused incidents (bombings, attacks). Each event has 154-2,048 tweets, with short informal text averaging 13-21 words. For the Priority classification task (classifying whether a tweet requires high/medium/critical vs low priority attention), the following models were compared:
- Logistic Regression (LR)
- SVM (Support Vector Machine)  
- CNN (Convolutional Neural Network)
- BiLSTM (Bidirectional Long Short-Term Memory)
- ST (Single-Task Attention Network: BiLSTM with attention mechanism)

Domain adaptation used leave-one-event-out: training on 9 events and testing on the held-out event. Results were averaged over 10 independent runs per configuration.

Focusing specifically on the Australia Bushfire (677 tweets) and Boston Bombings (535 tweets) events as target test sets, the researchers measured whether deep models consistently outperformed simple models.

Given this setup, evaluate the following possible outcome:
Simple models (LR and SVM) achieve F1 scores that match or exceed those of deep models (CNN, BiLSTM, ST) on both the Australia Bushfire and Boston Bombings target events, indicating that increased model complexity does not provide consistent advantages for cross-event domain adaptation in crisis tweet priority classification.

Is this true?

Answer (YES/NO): NO